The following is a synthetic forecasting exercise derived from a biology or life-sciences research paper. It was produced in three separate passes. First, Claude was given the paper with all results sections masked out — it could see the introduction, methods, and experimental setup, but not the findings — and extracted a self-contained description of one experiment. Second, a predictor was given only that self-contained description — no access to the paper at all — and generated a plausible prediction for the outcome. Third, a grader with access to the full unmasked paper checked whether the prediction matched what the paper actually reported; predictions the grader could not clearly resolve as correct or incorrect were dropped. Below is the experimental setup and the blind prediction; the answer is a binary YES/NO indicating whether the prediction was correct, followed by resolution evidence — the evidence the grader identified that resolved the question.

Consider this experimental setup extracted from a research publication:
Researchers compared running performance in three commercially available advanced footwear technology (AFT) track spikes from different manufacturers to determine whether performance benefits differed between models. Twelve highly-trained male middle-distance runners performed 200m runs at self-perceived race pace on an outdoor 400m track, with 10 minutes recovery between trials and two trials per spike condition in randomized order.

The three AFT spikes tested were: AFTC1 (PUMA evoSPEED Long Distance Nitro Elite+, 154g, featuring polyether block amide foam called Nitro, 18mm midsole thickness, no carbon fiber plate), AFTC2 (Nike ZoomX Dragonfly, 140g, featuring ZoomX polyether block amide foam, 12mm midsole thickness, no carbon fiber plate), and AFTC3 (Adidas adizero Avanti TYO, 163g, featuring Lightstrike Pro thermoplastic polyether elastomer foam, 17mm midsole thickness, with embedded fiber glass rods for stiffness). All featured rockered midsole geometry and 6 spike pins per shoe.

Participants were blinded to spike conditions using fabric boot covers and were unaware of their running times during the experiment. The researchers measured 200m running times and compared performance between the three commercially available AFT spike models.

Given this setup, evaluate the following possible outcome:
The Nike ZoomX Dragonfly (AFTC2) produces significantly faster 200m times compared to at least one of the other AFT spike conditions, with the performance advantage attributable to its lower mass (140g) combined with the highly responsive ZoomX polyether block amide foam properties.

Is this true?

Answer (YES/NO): NO